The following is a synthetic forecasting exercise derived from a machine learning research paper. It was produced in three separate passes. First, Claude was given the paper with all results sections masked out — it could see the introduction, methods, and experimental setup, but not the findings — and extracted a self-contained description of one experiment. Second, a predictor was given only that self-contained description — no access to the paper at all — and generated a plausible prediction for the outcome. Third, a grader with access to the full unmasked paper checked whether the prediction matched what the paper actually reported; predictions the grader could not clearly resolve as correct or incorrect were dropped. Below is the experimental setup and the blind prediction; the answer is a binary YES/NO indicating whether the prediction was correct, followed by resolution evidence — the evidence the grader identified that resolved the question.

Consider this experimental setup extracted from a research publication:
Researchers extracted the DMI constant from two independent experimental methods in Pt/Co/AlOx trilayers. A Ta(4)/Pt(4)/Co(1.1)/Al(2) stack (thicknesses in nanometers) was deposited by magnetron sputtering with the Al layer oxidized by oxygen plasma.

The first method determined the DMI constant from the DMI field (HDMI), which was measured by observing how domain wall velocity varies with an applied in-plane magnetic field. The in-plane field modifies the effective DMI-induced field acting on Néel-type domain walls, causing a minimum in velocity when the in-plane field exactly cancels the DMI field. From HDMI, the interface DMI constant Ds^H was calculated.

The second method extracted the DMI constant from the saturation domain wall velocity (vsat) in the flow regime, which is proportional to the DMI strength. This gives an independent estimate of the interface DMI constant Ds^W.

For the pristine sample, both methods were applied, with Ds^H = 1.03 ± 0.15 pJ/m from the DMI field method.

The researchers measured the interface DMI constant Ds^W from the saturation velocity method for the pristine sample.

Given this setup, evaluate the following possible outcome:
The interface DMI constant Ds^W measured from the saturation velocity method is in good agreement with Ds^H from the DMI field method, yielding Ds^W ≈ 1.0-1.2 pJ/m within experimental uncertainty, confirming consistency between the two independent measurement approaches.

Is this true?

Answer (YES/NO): YES